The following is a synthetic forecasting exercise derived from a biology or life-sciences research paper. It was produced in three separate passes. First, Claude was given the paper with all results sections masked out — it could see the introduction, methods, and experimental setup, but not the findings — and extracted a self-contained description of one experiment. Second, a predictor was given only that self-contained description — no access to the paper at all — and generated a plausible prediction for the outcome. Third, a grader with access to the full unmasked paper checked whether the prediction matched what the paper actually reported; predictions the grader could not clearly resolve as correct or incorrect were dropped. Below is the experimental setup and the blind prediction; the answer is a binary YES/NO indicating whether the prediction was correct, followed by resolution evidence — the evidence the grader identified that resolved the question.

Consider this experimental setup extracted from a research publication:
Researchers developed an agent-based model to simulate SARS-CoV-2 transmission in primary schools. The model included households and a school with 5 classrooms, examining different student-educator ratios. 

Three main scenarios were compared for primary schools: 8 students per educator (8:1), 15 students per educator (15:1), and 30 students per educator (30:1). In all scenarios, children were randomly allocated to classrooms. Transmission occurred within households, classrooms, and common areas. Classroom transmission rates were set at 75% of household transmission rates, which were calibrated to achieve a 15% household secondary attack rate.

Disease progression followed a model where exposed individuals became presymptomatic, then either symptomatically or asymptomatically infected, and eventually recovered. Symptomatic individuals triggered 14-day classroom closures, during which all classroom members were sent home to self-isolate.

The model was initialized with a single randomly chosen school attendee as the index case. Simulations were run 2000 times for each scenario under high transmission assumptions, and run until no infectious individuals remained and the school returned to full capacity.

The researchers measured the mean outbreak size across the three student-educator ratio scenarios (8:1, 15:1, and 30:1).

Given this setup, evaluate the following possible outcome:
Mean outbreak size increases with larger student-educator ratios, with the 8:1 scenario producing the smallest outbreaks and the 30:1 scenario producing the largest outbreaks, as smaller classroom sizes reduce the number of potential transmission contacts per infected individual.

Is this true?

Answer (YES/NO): YES